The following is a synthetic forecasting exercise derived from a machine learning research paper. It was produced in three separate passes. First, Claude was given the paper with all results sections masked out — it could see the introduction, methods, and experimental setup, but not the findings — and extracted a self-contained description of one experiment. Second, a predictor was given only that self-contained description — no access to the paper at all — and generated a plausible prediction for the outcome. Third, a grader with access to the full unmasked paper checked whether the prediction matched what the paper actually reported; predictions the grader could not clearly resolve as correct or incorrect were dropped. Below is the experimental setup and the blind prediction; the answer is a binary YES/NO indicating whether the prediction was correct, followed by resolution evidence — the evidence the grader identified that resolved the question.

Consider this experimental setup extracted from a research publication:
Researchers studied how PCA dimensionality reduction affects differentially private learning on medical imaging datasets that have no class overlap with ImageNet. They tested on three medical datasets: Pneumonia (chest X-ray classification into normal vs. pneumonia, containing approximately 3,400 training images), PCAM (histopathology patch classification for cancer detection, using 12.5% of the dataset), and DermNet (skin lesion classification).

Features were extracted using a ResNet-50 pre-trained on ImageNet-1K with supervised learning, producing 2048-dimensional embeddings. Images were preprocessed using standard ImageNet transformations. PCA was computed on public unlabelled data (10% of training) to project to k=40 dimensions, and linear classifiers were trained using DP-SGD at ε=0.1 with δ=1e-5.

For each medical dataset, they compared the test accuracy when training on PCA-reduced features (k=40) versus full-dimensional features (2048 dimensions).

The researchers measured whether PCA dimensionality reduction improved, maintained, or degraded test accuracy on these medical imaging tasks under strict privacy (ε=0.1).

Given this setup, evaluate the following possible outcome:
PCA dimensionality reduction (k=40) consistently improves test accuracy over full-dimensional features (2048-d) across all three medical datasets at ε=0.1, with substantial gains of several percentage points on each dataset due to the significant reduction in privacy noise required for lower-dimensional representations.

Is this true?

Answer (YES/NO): NO